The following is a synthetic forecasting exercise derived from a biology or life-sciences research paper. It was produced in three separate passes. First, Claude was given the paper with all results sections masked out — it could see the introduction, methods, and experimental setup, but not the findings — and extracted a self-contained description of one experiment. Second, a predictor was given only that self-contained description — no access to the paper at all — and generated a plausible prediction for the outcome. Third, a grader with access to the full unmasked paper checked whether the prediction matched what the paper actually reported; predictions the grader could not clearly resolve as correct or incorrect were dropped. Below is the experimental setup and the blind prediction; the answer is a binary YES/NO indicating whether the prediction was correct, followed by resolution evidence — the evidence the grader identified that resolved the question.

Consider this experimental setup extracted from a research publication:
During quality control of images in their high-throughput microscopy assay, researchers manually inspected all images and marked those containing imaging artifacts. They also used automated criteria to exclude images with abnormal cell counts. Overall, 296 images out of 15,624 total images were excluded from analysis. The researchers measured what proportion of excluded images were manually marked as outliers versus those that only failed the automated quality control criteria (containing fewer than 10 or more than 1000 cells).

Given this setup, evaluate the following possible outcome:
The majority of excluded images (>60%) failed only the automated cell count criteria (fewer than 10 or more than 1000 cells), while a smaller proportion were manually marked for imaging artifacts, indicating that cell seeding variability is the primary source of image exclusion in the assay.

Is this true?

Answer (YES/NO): NO